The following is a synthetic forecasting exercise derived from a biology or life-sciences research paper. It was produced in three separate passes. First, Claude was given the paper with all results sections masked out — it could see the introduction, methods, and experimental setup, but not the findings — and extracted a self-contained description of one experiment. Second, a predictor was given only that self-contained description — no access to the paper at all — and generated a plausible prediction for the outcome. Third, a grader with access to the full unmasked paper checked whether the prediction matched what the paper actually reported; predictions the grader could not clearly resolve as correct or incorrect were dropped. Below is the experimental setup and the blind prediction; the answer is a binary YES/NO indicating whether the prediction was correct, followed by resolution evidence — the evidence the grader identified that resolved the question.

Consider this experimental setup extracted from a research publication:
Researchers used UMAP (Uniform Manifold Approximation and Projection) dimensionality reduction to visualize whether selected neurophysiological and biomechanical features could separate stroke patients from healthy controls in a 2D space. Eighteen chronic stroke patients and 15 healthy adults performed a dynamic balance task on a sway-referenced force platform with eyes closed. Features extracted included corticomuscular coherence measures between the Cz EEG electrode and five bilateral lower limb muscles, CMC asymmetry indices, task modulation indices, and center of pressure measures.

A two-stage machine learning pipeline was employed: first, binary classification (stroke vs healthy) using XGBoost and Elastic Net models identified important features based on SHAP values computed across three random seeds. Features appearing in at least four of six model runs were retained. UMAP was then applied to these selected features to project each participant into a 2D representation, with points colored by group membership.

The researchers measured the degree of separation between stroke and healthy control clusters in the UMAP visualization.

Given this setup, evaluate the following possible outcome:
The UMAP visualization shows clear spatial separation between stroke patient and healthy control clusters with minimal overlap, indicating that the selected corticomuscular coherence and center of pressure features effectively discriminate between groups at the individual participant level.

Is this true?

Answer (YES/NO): YES